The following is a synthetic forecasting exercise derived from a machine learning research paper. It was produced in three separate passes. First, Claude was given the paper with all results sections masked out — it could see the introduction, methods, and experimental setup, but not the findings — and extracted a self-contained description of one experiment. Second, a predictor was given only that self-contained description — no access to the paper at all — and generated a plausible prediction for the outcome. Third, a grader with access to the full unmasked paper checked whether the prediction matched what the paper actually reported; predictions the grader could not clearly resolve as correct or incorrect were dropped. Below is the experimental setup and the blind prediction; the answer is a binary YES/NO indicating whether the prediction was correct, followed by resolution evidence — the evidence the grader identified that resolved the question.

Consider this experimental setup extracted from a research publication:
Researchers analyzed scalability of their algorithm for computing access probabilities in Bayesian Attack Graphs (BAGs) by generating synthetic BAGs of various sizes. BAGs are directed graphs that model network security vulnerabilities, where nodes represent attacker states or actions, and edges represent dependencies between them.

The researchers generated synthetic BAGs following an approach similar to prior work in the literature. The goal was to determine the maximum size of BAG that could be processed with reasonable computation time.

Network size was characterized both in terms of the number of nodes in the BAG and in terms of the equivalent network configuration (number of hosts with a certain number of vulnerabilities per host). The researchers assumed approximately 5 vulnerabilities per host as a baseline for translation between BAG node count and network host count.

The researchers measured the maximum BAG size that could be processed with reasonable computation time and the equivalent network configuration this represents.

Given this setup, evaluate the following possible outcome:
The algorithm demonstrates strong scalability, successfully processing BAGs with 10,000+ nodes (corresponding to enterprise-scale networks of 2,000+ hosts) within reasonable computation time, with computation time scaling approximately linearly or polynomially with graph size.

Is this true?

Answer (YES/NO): NO